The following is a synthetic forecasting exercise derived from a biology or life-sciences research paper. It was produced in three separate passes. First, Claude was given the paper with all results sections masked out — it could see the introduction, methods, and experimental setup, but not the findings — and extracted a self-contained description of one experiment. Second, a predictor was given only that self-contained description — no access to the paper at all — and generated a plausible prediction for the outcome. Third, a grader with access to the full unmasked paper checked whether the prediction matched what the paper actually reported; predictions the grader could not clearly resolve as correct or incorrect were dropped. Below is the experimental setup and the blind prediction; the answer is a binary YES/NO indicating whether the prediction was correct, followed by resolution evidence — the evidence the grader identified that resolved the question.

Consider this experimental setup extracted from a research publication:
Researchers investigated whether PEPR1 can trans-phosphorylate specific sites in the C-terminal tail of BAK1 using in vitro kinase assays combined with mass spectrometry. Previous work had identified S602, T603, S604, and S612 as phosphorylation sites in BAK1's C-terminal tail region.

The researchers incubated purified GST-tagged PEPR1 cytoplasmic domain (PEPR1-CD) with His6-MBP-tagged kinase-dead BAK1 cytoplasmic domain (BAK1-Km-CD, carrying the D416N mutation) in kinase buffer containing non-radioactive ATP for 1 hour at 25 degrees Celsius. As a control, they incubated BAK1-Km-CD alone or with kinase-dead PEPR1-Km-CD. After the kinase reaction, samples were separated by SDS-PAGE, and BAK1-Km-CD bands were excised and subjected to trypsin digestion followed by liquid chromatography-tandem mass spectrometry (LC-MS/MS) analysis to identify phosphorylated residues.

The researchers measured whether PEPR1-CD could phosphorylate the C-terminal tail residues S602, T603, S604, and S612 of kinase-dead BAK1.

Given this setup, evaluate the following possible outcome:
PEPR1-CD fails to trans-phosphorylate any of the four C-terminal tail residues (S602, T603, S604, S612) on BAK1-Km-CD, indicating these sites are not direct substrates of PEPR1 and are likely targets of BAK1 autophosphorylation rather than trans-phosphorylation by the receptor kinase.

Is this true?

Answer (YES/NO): YES